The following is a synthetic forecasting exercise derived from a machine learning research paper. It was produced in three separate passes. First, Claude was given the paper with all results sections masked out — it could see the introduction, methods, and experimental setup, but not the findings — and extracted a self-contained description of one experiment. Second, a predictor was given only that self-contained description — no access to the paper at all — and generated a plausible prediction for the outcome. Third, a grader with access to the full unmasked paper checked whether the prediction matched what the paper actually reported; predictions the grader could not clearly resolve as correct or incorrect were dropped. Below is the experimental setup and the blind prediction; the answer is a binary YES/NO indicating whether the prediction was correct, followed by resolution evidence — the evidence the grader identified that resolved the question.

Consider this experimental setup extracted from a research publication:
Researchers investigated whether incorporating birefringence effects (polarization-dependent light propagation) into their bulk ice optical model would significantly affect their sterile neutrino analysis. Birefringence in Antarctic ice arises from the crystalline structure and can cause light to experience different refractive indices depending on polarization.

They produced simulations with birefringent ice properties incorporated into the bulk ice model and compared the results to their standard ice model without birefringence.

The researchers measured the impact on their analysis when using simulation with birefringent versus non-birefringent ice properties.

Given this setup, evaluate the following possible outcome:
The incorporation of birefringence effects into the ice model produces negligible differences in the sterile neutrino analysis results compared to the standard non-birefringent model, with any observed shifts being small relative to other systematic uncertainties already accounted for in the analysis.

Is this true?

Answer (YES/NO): YES